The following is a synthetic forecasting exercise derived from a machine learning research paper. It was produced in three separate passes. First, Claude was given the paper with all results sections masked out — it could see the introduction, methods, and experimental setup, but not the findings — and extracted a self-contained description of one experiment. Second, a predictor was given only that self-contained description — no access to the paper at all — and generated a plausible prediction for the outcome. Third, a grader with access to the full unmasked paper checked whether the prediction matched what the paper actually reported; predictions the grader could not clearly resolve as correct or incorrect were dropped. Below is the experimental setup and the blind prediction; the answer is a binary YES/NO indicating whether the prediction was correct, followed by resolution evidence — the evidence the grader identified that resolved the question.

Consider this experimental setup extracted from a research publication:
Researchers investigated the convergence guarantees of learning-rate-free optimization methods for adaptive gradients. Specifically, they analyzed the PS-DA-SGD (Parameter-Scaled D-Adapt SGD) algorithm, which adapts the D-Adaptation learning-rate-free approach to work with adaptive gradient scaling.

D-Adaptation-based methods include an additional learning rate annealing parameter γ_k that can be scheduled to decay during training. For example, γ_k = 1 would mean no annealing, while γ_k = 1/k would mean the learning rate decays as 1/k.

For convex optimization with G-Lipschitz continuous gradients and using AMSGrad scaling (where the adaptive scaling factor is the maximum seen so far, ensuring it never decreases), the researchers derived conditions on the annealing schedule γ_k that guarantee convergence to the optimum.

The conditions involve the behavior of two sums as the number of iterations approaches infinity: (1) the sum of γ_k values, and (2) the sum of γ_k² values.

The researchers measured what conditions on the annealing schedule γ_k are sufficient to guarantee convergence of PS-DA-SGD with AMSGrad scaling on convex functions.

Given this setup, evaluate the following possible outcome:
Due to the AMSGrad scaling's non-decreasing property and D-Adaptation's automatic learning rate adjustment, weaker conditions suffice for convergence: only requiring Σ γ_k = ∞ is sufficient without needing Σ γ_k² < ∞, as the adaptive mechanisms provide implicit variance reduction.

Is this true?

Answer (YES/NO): NO